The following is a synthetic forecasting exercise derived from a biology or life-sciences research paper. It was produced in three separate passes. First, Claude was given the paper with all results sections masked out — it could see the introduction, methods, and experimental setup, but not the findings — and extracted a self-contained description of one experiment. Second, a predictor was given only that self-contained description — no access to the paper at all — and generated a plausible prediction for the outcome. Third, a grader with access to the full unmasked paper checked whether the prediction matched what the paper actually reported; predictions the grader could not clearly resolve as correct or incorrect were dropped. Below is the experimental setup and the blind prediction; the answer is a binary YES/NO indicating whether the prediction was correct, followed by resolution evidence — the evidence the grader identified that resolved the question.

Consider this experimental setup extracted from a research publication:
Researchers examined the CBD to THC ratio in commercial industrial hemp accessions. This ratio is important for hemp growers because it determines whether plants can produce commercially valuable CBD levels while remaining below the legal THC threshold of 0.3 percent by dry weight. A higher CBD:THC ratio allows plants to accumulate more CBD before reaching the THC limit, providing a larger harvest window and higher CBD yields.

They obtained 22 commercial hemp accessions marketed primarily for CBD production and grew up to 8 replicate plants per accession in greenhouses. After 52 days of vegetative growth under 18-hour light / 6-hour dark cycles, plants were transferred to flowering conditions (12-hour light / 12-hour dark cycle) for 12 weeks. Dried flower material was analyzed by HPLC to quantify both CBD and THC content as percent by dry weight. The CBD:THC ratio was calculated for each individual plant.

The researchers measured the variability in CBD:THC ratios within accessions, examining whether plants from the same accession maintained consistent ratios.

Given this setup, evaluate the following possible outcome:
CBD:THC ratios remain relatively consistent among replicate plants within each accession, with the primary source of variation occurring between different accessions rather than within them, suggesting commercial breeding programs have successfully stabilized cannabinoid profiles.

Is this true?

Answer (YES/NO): NO